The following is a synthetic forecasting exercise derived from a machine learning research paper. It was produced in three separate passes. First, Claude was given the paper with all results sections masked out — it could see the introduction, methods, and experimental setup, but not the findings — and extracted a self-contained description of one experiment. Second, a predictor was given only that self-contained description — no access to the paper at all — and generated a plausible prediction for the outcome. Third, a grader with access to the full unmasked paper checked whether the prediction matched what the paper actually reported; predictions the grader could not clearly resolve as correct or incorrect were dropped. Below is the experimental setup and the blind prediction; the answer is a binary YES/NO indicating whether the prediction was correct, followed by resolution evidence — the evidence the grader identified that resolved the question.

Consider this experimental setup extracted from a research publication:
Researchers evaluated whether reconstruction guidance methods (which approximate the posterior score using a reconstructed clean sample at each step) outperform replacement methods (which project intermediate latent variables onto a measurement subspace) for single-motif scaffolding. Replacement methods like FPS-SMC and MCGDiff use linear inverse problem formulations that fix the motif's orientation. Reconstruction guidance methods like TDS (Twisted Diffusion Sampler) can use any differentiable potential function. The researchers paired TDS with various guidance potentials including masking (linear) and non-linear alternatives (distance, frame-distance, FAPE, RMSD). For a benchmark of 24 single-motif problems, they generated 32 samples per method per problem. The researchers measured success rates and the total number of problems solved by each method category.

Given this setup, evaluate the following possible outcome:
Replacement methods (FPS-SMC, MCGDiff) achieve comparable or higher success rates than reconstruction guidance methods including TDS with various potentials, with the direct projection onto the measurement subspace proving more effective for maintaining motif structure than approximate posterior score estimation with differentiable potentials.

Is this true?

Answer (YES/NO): NO